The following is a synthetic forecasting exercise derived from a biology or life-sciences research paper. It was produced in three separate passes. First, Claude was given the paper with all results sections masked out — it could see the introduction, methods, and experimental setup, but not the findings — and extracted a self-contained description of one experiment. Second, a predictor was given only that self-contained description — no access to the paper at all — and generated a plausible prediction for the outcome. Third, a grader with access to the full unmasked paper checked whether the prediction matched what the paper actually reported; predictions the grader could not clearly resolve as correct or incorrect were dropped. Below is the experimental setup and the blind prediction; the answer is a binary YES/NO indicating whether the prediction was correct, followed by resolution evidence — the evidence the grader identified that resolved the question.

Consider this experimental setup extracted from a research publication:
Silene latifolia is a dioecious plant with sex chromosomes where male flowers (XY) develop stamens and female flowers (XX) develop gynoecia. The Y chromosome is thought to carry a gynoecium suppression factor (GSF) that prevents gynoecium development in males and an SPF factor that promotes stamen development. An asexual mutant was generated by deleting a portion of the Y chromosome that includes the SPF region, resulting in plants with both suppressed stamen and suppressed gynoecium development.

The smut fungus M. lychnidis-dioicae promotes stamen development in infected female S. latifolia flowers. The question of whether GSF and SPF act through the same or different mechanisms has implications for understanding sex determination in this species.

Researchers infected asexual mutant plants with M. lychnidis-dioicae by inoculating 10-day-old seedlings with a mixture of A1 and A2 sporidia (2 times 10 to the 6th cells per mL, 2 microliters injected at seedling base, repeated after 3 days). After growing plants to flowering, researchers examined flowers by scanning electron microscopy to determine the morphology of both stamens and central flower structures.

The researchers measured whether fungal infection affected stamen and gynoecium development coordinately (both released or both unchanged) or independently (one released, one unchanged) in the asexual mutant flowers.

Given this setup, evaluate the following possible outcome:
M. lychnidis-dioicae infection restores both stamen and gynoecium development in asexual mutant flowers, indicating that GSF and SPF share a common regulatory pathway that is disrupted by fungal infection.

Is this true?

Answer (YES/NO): NO